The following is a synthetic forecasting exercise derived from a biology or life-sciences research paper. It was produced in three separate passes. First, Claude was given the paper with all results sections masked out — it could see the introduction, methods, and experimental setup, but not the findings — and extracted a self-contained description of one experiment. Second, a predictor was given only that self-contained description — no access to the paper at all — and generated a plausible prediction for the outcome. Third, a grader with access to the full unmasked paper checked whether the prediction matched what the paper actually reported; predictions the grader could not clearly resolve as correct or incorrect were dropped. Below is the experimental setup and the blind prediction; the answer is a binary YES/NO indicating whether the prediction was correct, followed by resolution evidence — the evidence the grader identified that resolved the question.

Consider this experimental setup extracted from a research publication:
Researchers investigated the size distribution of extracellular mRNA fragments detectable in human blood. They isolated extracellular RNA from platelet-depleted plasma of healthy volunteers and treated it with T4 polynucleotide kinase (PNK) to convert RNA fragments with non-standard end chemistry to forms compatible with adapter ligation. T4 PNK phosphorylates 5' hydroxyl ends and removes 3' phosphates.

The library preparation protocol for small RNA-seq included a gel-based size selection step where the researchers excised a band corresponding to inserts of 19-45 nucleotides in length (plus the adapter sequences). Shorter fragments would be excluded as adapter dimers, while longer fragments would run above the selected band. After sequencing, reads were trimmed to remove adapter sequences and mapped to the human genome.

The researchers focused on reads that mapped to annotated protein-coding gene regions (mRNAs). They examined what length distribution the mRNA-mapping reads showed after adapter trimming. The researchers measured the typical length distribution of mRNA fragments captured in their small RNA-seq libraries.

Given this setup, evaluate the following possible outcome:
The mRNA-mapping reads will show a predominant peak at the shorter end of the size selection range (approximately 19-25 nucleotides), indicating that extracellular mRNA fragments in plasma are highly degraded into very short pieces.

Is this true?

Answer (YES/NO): NO